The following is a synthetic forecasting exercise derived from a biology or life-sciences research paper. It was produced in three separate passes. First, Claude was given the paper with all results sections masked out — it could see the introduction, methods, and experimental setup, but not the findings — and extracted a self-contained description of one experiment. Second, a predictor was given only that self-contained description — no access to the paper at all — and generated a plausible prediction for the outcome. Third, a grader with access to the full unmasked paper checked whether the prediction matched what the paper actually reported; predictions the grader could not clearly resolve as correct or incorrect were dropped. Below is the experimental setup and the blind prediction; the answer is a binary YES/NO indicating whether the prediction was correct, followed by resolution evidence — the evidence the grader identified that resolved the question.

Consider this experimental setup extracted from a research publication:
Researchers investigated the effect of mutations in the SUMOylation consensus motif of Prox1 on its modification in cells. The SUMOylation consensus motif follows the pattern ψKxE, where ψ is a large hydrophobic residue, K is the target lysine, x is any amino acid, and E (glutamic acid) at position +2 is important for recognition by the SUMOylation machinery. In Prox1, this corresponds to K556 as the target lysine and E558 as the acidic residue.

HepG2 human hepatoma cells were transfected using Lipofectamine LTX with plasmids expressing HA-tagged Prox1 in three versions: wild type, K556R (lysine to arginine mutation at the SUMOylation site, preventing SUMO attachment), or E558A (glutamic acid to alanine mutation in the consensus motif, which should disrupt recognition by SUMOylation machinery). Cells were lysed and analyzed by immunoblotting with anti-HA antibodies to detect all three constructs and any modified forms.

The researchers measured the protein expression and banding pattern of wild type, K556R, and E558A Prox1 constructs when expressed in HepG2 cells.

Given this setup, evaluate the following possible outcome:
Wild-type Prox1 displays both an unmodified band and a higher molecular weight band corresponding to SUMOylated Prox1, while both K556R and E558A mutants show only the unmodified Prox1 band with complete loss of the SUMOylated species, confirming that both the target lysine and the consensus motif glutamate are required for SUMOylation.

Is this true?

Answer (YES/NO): YES